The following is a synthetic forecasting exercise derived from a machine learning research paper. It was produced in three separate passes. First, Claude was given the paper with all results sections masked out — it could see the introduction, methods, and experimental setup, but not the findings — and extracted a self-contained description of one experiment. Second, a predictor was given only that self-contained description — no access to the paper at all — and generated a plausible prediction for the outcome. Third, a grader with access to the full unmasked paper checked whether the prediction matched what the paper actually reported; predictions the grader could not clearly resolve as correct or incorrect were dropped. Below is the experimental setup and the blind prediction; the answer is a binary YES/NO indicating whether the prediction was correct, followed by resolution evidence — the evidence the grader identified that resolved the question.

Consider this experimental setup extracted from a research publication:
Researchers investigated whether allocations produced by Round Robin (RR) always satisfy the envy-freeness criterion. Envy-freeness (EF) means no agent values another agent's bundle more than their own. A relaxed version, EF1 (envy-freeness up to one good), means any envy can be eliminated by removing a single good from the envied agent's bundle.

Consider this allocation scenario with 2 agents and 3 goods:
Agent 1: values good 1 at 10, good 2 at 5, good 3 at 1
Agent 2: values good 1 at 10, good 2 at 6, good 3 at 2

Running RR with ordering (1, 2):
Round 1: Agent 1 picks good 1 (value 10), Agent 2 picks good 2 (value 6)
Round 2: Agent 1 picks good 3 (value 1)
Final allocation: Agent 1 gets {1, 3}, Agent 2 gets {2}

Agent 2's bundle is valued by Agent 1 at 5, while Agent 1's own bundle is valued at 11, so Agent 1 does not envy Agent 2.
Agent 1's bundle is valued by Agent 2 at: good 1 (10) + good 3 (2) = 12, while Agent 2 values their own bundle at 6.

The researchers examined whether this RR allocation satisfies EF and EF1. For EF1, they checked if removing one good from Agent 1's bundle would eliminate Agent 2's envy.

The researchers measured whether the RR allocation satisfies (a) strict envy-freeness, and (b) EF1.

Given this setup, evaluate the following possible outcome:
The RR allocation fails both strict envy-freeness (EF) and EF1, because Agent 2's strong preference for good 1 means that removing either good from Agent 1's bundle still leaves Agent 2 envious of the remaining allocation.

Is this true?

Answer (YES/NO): NO